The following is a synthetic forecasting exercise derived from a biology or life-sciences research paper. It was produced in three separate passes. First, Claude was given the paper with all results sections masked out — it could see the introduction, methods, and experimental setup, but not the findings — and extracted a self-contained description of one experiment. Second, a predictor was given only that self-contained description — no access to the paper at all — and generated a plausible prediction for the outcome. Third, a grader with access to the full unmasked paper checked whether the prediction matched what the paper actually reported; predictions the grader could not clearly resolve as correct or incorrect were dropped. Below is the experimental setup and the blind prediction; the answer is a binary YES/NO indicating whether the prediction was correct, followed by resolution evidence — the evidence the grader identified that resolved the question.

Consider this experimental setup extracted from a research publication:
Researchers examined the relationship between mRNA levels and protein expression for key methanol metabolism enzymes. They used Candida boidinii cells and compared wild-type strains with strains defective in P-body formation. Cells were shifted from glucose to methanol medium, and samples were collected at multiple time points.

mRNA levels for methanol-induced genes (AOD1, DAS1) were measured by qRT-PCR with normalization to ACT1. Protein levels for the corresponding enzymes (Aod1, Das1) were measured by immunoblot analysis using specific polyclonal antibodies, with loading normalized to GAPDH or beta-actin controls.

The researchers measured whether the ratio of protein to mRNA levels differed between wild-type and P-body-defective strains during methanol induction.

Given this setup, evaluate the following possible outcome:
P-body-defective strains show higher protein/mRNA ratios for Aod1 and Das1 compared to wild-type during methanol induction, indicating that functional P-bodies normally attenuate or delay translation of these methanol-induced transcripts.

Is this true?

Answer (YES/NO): YES